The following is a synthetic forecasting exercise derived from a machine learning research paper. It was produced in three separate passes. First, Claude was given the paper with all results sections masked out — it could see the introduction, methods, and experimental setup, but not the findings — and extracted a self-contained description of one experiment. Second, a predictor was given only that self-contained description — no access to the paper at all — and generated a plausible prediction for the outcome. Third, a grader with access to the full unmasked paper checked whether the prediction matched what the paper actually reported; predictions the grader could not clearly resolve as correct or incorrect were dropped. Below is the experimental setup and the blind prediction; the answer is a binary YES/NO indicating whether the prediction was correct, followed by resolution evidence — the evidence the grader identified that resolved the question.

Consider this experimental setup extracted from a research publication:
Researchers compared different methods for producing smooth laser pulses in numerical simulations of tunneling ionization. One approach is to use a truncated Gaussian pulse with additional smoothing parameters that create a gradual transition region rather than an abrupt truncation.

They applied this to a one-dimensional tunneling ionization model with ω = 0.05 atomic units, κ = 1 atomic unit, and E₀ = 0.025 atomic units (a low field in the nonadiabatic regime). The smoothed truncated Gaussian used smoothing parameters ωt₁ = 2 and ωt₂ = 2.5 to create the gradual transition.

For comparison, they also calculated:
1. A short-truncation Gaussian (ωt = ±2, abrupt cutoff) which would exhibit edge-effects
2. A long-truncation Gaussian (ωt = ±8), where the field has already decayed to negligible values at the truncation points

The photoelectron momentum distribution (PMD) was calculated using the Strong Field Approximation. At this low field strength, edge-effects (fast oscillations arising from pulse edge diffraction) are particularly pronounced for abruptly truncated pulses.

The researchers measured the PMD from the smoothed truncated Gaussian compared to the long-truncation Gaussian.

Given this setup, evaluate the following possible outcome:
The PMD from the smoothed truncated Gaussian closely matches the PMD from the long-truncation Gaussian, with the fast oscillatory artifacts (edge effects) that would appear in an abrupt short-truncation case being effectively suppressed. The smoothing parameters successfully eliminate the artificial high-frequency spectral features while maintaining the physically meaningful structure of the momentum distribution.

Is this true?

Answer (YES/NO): NO